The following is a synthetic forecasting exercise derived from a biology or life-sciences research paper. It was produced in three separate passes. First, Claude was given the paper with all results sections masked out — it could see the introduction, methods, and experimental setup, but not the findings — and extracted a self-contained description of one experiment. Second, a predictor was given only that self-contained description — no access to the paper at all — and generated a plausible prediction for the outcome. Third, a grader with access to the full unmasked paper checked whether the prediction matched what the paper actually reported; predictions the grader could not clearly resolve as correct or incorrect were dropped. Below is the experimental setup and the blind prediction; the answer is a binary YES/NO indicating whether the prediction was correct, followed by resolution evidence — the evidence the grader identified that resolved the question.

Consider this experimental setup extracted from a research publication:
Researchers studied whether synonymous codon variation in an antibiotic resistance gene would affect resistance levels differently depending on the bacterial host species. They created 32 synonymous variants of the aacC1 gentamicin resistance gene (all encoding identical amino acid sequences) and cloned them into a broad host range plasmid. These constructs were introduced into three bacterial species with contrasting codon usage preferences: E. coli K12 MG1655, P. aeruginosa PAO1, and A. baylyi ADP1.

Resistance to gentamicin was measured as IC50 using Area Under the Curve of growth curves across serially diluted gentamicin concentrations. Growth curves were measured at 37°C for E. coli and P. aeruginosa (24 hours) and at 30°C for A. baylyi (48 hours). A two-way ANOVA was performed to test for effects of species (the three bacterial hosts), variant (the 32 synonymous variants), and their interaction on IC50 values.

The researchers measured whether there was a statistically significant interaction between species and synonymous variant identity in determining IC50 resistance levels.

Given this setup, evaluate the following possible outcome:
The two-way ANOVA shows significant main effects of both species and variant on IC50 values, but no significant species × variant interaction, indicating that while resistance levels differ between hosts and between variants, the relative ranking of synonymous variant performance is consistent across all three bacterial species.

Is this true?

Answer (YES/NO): NO